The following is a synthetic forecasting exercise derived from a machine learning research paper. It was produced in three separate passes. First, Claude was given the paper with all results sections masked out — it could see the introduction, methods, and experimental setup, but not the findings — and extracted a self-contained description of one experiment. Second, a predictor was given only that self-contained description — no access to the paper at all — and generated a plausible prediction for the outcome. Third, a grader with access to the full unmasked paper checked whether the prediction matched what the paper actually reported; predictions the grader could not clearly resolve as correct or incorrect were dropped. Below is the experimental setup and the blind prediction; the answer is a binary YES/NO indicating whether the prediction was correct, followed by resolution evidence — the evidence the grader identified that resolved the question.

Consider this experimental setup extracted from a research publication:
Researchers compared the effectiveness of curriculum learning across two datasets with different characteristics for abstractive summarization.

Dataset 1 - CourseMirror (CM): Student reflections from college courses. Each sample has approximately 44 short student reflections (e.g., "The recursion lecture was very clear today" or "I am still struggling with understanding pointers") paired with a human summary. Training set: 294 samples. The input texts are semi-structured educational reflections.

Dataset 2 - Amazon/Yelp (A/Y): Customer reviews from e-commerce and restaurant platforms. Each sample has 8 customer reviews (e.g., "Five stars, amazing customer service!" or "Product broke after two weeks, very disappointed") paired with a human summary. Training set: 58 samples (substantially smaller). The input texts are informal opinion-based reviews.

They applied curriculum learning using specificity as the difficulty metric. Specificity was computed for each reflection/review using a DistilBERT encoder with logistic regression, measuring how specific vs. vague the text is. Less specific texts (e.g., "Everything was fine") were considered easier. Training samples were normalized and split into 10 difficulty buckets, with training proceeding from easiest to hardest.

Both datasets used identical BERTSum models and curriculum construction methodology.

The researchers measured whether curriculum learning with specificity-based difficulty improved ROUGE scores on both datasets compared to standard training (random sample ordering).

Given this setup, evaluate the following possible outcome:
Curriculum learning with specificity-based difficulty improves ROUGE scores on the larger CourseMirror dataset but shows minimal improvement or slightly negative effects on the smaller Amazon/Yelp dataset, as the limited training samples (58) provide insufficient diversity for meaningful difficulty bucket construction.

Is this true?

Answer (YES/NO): NO